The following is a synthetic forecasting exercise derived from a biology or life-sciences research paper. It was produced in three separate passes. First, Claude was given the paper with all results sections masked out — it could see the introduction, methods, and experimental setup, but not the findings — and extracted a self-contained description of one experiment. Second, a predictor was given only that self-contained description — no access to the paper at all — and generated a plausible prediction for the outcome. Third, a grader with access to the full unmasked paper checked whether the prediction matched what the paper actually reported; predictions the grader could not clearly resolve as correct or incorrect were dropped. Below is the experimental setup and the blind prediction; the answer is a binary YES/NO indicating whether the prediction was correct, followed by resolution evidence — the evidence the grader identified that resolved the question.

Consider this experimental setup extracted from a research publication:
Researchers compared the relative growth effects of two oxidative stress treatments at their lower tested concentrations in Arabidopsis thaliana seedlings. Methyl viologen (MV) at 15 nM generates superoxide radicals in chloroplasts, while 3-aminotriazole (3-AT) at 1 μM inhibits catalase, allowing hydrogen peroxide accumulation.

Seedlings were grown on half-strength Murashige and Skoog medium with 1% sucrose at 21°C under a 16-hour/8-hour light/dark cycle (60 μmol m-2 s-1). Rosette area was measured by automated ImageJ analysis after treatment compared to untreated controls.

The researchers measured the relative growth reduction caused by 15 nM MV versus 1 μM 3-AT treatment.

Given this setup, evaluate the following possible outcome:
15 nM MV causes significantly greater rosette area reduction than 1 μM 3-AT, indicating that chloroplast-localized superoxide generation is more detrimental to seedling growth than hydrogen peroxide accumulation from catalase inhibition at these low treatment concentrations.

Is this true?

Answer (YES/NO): NO